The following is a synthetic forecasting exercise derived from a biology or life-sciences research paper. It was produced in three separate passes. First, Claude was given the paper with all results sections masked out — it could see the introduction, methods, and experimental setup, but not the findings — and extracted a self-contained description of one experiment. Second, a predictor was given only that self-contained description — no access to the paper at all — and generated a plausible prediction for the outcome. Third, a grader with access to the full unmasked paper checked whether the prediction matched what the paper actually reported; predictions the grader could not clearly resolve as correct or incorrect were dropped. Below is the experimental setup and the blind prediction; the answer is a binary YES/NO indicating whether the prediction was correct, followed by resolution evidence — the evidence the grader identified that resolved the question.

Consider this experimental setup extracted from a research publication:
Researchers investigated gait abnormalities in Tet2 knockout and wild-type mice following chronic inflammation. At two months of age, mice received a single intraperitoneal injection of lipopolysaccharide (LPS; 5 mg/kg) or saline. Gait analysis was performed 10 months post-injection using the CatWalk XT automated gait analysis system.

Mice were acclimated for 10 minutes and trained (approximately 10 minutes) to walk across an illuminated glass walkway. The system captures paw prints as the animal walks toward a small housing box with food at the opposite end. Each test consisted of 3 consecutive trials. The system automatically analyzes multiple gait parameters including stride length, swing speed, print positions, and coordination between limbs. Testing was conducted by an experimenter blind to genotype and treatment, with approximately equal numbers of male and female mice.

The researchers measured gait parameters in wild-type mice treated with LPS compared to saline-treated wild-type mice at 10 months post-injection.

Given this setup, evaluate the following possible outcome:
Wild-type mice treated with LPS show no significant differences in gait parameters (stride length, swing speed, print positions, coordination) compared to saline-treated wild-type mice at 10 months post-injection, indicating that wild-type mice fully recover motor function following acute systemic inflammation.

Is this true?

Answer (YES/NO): YES